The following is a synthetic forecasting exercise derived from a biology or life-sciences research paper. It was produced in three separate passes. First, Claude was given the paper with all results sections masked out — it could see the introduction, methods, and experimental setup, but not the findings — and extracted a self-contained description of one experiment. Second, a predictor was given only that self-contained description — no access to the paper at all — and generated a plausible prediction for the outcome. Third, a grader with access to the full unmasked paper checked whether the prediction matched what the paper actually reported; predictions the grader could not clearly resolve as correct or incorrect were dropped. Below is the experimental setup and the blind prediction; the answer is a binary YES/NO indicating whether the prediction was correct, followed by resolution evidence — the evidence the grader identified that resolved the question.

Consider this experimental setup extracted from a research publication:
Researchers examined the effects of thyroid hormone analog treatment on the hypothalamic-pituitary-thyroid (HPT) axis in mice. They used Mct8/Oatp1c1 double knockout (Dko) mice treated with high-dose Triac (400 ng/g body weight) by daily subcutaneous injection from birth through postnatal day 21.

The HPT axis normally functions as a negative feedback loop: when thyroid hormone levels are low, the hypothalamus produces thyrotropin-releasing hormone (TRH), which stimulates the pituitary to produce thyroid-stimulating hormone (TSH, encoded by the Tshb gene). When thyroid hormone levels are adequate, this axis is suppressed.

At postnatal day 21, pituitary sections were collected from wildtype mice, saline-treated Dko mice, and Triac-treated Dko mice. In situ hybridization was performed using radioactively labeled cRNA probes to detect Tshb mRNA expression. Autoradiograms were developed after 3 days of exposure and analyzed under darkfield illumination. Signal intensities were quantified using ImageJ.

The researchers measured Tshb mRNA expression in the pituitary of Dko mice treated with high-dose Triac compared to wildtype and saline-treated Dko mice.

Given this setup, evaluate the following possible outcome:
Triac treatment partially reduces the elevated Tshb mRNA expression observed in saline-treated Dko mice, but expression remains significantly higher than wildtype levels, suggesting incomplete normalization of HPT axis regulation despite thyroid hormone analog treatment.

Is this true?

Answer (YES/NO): NO